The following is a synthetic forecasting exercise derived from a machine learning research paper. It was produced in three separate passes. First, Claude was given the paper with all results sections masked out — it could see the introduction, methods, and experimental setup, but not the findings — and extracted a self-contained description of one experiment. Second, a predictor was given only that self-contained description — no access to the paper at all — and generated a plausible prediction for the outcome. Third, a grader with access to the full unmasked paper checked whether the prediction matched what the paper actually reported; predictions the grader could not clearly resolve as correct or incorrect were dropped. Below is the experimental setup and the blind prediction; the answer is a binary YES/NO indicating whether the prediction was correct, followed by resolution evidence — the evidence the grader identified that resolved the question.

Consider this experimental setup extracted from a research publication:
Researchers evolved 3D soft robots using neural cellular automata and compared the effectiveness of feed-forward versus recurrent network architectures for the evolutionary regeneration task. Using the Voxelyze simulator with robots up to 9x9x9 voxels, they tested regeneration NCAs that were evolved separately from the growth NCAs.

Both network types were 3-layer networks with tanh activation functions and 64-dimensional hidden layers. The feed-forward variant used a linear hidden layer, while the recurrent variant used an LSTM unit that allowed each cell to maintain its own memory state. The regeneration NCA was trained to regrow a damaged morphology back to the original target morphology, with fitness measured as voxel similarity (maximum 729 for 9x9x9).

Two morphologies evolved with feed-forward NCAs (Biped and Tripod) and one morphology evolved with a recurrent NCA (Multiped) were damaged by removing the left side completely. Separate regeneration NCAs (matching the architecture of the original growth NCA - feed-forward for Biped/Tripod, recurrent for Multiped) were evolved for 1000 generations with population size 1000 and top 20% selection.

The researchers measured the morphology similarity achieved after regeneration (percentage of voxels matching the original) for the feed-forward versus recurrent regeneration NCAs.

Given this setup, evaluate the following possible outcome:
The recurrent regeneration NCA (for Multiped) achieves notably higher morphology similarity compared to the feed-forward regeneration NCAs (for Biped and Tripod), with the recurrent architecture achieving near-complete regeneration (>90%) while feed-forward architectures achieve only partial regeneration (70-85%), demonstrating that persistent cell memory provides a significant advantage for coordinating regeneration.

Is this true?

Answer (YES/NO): NO